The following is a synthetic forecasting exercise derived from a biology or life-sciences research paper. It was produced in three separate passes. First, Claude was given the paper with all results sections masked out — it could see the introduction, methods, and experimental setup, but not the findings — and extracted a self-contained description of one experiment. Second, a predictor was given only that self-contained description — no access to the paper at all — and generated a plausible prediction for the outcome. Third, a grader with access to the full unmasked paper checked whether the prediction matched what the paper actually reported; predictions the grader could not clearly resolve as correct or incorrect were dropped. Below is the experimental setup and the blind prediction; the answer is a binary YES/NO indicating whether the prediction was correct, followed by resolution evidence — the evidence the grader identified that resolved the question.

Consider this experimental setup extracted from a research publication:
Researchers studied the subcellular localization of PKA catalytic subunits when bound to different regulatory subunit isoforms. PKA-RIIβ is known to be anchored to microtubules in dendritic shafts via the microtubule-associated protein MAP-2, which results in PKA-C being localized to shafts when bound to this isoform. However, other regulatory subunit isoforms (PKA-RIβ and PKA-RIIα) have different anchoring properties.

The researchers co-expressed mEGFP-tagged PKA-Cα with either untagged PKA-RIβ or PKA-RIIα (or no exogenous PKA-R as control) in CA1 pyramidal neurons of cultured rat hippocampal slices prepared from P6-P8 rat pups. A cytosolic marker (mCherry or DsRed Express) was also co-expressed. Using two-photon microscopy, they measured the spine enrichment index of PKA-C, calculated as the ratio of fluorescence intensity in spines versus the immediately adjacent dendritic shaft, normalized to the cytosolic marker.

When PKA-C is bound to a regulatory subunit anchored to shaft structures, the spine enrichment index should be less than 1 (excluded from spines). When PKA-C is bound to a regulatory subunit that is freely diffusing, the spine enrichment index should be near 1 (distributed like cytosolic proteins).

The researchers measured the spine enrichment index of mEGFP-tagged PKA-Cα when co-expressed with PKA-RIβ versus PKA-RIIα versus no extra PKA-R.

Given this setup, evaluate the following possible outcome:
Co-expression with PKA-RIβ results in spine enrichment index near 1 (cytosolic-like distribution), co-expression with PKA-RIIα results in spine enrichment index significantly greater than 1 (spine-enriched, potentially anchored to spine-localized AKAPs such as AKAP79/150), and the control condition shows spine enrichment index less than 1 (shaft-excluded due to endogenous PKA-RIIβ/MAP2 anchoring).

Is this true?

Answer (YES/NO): NO